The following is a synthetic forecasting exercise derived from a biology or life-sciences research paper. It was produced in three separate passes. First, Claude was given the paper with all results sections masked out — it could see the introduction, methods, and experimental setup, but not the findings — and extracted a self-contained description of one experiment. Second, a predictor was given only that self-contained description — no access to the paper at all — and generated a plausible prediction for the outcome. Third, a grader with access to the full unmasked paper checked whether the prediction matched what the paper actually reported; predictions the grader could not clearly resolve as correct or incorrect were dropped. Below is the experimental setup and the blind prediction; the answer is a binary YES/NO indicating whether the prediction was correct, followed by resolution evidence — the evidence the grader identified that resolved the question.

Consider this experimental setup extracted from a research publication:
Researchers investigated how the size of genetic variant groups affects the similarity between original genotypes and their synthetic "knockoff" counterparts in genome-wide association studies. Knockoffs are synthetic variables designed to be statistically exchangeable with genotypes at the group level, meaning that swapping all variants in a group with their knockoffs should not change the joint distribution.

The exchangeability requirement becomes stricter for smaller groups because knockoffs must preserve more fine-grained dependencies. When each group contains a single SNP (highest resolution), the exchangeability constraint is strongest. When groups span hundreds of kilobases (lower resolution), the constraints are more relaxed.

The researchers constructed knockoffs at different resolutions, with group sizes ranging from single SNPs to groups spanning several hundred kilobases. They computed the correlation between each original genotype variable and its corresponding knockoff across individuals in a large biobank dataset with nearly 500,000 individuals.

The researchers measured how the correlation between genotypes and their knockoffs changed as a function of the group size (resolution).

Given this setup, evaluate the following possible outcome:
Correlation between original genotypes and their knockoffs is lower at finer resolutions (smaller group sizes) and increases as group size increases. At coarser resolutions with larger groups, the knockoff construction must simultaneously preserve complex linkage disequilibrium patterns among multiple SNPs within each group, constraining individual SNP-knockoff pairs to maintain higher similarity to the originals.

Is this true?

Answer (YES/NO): NO